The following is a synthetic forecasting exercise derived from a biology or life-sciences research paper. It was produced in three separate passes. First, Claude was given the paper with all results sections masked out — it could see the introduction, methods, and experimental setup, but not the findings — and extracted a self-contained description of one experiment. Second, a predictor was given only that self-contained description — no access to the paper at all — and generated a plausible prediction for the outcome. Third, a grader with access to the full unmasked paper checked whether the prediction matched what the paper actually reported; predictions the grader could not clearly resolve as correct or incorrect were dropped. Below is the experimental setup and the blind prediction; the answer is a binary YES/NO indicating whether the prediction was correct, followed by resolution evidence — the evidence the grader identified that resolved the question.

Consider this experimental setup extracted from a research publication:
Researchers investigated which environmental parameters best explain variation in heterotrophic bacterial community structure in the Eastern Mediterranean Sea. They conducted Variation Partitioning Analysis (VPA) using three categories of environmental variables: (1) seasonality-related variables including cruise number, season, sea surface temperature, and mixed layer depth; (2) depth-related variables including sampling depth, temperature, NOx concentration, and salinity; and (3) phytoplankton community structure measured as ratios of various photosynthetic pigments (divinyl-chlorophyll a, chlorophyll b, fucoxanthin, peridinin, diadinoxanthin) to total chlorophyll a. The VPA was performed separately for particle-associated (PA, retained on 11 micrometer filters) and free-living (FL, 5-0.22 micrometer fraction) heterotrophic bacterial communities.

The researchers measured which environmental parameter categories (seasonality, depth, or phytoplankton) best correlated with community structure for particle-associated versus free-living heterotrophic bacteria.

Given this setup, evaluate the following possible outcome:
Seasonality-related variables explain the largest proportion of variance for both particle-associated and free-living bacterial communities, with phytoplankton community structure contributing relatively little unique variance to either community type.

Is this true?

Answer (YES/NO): NO